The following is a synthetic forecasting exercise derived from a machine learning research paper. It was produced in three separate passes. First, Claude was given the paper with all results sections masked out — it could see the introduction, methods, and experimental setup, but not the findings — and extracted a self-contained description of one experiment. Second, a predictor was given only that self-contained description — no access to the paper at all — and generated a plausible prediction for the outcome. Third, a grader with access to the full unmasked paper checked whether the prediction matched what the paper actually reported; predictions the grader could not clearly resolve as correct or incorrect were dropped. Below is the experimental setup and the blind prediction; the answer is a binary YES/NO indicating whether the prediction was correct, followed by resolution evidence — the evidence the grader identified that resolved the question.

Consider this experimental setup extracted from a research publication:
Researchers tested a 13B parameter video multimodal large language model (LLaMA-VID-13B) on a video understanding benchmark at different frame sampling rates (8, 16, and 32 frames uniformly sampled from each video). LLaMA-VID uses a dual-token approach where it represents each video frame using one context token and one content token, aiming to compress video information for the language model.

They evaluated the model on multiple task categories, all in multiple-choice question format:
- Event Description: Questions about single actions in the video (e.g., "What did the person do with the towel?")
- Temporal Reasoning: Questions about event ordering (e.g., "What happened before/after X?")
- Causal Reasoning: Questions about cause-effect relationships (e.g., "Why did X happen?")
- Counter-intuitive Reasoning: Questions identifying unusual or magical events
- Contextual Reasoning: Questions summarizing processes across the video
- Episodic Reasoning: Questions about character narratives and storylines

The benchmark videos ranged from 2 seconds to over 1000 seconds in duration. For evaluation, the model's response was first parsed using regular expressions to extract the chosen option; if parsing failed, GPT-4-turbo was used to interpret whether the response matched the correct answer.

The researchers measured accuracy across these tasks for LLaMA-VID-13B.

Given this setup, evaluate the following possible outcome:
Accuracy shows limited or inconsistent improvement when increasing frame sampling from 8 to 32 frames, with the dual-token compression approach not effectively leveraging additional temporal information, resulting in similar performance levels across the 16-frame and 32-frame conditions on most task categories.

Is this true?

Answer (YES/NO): YES